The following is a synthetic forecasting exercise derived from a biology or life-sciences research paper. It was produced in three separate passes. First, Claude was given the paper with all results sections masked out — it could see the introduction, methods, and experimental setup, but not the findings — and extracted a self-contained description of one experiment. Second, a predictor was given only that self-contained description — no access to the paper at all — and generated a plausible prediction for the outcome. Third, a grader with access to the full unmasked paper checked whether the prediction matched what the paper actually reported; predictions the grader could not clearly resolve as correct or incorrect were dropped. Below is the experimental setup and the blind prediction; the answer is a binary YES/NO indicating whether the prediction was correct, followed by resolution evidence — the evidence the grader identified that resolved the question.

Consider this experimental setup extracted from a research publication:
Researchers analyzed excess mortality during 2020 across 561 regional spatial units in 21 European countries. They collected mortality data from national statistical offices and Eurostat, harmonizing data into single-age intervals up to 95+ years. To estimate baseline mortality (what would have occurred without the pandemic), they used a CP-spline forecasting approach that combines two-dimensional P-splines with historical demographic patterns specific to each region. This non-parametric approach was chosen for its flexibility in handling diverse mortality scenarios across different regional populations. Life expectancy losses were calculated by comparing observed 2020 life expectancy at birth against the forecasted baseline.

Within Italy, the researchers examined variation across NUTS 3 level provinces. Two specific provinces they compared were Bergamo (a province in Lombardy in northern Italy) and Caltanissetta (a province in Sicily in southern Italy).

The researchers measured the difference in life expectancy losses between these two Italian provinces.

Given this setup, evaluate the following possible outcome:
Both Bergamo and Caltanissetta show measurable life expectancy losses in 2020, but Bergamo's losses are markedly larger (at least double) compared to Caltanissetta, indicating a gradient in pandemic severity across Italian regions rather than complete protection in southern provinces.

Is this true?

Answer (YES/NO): NO